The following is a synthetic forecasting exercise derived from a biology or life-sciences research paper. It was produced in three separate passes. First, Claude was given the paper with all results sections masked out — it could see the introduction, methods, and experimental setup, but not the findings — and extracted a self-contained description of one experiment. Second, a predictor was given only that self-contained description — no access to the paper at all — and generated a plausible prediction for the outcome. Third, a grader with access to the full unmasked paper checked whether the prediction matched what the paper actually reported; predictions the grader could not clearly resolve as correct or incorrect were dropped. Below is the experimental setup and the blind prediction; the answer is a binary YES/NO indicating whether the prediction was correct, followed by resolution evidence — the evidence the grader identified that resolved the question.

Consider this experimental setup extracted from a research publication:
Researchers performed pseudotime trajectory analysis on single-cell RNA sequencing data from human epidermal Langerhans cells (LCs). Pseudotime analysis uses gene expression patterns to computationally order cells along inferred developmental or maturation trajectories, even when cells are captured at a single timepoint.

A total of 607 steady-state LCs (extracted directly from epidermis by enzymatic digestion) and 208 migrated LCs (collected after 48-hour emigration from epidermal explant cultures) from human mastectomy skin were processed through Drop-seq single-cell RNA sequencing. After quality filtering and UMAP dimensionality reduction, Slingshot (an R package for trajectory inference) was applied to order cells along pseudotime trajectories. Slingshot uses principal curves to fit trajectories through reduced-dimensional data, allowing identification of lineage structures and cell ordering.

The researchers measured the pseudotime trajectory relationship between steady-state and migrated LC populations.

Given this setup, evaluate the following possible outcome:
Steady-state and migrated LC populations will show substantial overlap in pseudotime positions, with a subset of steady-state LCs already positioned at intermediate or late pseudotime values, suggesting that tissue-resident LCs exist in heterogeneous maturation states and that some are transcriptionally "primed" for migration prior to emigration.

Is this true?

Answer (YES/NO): NO